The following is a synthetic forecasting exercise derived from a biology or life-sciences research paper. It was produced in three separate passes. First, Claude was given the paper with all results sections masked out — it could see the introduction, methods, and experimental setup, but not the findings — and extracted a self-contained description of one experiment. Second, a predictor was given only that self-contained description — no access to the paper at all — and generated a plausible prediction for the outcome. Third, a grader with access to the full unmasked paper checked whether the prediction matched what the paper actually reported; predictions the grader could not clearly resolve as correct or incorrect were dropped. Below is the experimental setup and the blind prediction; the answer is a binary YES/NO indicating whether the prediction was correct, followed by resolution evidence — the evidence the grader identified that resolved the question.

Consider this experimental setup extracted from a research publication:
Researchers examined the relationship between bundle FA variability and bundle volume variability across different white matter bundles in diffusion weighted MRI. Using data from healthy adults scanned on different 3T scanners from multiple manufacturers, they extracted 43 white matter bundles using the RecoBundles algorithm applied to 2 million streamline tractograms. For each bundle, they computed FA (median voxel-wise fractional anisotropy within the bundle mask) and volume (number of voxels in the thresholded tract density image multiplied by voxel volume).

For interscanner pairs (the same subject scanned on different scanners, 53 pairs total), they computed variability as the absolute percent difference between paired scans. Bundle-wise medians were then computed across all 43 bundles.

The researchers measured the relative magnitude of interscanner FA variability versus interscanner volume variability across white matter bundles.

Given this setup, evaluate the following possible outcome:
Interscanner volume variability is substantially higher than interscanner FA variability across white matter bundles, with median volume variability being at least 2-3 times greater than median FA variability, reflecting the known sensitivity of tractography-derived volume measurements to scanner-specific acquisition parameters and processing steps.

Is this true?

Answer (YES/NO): YES